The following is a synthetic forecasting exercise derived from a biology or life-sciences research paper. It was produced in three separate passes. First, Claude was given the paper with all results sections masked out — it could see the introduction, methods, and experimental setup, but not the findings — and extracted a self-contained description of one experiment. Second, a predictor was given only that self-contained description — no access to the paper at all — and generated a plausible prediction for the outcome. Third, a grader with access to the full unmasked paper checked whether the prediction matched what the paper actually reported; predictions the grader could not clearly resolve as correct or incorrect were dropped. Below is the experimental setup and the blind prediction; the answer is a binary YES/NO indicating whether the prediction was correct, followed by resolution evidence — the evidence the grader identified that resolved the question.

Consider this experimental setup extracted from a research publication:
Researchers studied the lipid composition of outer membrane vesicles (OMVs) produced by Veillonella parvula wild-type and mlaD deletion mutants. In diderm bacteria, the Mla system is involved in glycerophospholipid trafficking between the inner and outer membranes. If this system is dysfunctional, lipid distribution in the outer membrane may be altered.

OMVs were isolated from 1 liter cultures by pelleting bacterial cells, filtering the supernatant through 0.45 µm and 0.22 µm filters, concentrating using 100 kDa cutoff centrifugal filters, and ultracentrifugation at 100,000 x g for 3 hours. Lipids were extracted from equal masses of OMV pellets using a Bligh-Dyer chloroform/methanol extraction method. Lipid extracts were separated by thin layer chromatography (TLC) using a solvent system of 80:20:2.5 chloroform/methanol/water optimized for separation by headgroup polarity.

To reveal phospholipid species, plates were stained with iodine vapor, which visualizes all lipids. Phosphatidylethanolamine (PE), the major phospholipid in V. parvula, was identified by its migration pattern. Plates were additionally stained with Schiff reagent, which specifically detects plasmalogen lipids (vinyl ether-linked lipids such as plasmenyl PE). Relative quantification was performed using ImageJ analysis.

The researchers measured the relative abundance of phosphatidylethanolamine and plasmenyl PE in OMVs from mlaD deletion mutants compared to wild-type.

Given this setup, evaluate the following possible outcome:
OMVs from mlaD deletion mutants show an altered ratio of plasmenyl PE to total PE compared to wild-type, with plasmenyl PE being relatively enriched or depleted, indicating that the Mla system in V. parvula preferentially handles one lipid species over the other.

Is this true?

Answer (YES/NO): NO